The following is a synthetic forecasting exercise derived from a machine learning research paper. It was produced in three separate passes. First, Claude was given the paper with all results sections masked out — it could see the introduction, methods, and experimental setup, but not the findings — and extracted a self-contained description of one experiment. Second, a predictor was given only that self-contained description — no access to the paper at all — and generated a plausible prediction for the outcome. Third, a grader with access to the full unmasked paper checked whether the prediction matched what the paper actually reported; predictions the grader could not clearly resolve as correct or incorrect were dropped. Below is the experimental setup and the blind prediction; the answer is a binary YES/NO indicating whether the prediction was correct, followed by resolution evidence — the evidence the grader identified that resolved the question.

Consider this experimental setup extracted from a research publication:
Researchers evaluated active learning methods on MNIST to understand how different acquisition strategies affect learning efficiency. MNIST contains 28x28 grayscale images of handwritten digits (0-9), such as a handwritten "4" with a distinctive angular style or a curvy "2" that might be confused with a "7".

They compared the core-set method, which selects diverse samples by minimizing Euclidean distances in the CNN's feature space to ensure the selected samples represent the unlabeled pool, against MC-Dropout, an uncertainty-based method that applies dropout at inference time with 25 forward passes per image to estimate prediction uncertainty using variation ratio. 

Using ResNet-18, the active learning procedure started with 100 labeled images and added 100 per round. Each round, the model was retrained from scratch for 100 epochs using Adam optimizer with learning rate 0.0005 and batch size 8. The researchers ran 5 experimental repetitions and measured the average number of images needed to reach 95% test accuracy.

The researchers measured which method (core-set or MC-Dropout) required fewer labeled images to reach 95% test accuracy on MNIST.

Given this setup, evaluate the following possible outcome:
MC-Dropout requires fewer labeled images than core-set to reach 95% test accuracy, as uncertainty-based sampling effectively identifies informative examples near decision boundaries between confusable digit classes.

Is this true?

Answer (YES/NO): YES